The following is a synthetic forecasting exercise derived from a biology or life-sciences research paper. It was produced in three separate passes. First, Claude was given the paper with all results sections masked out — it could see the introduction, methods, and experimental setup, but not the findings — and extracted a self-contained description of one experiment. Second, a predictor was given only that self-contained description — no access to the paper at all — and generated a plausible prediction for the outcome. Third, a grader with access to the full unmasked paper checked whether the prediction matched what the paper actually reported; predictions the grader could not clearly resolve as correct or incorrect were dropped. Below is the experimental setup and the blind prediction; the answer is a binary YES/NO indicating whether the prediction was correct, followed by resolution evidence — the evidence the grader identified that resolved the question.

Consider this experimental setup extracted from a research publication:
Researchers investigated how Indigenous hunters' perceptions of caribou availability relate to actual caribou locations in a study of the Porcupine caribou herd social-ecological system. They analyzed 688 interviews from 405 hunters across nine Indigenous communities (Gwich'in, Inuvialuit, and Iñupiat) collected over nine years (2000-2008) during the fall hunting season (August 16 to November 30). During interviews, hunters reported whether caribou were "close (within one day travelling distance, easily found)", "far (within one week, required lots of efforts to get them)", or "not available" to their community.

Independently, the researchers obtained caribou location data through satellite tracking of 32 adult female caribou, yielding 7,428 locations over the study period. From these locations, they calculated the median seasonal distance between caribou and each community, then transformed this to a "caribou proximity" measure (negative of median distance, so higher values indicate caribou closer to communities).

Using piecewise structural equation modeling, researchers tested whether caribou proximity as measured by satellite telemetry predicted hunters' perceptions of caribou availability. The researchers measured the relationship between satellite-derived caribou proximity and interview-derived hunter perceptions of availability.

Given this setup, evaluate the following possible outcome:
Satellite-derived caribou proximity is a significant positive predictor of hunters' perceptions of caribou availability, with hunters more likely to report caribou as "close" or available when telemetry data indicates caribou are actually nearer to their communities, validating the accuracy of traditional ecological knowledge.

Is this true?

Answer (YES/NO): NO